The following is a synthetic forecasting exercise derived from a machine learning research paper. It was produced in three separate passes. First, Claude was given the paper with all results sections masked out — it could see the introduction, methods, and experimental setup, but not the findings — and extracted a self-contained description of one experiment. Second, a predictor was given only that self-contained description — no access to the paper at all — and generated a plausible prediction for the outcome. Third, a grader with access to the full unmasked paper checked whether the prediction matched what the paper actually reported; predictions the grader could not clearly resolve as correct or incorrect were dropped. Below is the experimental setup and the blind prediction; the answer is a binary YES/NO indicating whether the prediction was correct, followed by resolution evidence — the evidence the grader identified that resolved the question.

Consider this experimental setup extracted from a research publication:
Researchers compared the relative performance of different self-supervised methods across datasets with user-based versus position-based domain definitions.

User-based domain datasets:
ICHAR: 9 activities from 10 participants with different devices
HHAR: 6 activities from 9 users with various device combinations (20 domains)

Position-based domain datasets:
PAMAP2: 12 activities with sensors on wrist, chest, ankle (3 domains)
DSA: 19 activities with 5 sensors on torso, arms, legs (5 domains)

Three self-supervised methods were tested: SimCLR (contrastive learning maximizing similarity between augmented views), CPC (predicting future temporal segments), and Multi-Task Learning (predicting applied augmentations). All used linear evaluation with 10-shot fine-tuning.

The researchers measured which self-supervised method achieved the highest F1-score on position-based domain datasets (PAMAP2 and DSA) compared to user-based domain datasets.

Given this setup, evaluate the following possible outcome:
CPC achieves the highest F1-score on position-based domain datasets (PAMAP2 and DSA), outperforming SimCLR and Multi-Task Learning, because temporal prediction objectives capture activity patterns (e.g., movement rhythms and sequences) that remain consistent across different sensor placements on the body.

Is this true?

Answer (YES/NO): NO